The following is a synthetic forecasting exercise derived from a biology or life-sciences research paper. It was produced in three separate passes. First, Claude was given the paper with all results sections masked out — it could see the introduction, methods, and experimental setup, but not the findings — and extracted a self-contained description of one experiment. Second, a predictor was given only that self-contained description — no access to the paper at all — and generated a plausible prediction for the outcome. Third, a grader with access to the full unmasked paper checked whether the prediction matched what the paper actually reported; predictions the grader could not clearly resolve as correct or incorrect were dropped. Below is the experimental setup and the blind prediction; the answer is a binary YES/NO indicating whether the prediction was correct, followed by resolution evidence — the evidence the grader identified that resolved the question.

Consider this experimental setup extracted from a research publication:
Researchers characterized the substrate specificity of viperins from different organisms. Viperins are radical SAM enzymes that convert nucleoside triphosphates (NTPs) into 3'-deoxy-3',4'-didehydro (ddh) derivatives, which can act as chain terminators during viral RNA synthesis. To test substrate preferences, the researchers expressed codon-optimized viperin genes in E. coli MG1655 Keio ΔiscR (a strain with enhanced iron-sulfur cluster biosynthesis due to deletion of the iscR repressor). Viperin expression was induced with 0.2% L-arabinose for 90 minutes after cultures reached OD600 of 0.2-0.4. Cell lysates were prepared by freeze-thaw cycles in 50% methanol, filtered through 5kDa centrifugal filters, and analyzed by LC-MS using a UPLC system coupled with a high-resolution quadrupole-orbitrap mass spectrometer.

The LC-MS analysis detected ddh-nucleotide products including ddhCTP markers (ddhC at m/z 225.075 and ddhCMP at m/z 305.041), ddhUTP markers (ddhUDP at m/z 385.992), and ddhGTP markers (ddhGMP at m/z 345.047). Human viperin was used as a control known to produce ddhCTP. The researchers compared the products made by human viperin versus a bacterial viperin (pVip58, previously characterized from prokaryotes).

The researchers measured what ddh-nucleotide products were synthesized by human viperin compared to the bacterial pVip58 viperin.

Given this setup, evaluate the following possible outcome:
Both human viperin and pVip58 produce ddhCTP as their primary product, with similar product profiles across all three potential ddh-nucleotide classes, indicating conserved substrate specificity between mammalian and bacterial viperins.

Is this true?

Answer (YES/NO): NO